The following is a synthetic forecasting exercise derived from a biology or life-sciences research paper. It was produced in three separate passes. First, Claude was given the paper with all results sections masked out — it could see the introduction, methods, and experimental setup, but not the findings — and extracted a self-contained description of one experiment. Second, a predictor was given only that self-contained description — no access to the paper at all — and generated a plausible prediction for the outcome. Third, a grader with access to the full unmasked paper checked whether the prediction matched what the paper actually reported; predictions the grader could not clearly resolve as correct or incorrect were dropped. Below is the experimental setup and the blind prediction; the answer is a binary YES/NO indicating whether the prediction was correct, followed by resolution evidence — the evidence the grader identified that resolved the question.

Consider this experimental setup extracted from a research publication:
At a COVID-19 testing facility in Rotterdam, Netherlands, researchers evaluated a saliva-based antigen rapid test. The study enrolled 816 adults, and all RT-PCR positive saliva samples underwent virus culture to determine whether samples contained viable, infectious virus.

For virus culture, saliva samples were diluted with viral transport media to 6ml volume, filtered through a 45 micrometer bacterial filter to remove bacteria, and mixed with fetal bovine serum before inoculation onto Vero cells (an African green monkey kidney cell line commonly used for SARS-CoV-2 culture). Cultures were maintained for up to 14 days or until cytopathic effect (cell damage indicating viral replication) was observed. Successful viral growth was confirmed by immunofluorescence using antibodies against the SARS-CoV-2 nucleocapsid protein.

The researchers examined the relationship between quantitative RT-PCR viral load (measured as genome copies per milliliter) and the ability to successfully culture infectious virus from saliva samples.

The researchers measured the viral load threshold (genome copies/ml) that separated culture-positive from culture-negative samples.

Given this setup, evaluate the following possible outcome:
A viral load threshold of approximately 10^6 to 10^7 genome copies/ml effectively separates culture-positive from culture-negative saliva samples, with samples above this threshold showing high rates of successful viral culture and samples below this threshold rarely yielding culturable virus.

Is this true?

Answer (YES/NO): NO